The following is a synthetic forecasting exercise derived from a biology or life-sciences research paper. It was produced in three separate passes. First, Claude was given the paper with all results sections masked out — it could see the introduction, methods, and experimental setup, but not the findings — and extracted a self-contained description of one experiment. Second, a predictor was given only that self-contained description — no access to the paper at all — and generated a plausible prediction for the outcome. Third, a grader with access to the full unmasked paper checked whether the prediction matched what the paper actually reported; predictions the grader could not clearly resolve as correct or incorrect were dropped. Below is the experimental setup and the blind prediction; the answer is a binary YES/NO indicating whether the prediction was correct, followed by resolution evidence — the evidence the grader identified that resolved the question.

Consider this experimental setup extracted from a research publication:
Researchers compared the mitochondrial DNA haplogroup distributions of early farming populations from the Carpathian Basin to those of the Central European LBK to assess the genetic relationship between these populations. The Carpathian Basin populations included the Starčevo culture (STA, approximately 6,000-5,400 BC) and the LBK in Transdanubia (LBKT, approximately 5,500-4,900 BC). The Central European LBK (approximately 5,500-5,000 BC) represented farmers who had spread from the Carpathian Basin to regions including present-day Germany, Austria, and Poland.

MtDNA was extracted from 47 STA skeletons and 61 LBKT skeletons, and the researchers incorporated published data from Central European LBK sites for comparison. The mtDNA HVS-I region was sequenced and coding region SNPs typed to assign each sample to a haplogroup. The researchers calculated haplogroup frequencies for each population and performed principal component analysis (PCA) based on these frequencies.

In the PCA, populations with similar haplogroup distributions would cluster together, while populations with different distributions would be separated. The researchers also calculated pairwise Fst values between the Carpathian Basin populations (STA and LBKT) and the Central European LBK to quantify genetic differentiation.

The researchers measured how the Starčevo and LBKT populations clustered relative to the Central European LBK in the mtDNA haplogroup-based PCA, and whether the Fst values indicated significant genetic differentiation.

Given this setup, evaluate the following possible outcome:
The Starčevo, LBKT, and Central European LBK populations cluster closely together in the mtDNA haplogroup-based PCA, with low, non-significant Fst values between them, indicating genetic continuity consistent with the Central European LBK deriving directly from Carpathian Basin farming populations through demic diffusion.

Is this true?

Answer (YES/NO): YES